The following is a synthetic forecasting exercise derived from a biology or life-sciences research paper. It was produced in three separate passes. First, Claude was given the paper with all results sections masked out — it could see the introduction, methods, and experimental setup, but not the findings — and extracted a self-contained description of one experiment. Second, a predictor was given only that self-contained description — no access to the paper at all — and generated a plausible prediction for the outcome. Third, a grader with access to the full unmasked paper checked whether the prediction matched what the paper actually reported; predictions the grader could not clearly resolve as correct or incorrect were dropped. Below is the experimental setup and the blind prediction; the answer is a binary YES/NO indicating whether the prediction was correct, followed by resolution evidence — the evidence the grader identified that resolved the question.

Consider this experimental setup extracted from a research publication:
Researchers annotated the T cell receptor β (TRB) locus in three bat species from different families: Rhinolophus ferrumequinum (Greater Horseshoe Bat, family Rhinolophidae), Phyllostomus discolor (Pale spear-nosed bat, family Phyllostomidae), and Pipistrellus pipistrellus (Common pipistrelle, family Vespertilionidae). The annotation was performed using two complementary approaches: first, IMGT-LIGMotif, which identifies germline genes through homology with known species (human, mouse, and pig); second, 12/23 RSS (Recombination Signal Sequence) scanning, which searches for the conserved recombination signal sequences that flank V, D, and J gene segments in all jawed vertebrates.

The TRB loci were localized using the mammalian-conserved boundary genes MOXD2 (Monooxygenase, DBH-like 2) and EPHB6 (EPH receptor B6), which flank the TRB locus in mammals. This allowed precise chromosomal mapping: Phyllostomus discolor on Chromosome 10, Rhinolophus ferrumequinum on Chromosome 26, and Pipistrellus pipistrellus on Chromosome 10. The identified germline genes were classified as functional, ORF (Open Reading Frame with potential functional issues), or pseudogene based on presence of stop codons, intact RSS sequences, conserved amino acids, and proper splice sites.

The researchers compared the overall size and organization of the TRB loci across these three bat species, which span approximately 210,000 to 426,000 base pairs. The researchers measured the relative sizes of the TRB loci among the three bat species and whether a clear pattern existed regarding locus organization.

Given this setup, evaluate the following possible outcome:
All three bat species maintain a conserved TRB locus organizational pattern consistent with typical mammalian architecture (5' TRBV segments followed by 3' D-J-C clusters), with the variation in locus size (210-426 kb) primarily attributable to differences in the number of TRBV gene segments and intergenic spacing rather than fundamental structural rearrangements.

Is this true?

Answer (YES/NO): YES